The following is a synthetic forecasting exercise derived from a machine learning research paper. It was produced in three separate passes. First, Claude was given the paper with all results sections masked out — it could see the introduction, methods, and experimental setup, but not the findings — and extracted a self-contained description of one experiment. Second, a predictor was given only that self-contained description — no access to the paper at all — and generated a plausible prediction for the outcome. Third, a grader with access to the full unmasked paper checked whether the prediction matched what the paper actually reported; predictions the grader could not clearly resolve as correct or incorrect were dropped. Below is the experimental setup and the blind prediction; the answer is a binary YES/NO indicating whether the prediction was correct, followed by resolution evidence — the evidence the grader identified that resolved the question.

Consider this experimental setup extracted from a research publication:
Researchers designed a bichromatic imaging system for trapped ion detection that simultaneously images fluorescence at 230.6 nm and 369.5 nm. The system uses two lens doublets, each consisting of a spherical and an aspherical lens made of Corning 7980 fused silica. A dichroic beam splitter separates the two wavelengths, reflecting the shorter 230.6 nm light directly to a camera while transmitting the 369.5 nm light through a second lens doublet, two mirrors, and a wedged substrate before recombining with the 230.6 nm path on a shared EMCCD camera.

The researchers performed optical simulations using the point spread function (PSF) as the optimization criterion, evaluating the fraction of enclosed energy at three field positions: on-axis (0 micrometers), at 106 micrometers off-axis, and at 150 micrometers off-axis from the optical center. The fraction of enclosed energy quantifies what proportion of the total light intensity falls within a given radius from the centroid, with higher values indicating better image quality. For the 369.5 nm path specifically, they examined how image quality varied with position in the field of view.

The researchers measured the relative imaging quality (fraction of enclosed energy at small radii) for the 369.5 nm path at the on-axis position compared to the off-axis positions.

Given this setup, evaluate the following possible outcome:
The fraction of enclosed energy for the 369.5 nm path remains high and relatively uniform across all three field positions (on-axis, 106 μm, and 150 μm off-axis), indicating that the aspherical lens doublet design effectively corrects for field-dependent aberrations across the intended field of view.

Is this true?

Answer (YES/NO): NO